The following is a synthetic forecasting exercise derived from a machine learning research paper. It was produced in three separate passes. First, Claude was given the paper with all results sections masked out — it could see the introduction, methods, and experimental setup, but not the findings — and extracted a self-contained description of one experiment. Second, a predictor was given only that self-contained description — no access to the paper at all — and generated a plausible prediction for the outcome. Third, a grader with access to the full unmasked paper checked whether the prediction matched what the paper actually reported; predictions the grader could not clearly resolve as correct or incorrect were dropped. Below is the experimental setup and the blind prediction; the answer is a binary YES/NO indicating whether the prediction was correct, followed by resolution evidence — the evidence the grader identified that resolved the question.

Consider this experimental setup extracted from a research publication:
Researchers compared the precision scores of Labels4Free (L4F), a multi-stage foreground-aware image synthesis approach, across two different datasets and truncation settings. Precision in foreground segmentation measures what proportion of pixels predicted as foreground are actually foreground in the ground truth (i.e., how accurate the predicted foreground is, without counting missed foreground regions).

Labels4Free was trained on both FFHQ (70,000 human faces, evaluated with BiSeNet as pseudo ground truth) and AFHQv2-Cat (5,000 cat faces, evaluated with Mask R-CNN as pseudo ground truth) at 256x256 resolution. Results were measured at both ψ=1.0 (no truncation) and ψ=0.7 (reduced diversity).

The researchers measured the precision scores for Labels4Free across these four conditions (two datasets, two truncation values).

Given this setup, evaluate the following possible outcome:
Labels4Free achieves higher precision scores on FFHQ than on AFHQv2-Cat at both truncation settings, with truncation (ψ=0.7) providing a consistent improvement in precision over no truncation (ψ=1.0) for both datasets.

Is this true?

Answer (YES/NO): NO